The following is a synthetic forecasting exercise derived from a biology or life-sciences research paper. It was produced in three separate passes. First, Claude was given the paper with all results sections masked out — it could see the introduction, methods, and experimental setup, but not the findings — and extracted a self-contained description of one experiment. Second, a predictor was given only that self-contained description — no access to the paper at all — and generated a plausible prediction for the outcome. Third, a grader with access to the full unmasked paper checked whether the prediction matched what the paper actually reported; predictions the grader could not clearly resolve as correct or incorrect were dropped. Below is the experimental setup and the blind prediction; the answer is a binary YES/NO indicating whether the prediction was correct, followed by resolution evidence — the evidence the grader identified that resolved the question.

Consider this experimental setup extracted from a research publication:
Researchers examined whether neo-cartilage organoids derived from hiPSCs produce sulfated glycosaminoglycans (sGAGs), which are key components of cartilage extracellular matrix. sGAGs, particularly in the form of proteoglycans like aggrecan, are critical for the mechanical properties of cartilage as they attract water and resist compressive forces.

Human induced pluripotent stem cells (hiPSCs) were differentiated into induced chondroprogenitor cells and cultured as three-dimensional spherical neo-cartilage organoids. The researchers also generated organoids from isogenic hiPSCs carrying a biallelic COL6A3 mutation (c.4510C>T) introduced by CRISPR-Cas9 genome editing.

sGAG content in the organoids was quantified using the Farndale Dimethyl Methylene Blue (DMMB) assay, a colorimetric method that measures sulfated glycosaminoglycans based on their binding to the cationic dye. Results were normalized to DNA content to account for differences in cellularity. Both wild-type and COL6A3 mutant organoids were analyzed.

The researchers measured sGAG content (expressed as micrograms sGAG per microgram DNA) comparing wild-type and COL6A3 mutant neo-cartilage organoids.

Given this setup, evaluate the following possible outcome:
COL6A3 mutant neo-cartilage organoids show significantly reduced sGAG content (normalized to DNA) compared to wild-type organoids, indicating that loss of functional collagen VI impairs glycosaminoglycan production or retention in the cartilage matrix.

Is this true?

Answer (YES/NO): YES